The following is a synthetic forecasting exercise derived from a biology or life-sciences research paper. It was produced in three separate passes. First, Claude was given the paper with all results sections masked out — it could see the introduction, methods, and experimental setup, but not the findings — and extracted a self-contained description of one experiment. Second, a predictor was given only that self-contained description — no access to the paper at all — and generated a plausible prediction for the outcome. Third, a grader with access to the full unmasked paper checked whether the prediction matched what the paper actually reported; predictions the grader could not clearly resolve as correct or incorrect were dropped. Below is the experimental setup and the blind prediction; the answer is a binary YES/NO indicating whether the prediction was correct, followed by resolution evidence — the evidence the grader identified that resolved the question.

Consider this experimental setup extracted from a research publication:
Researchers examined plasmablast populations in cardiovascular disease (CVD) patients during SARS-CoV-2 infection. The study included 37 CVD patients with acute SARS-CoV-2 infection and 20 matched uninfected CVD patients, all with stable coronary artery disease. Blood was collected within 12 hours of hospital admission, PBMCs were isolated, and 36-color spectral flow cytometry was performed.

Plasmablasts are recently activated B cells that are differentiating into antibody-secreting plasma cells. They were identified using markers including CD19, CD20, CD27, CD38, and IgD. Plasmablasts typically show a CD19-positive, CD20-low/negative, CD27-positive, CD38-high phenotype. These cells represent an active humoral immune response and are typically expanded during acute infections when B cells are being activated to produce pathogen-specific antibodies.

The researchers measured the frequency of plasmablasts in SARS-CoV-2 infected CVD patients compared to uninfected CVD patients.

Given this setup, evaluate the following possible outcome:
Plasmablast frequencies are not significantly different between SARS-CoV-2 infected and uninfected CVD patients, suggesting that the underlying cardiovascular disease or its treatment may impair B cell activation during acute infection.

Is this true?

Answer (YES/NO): NO